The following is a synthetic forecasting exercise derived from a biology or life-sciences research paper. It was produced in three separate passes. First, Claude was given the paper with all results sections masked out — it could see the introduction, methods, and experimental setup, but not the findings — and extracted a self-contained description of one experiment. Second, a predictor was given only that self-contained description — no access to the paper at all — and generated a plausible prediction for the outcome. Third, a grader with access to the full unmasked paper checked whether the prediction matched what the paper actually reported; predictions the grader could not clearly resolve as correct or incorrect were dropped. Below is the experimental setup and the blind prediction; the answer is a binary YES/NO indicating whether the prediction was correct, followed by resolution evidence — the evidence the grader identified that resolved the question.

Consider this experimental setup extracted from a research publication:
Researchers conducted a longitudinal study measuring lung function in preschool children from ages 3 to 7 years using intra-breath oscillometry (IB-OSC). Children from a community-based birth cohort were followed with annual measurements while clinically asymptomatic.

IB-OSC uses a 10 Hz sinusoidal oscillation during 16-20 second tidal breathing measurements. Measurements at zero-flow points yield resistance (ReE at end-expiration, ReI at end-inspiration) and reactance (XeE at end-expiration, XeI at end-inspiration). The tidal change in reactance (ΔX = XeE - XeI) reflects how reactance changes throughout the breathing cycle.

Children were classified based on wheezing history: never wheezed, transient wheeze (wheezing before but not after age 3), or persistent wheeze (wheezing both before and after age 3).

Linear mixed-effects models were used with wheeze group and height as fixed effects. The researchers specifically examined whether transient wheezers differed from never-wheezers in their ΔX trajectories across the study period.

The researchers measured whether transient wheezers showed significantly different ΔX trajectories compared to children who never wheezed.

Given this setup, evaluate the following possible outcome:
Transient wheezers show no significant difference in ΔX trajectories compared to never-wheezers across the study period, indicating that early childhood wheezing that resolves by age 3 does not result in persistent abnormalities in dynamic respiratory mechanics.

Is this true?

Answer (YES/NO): NO